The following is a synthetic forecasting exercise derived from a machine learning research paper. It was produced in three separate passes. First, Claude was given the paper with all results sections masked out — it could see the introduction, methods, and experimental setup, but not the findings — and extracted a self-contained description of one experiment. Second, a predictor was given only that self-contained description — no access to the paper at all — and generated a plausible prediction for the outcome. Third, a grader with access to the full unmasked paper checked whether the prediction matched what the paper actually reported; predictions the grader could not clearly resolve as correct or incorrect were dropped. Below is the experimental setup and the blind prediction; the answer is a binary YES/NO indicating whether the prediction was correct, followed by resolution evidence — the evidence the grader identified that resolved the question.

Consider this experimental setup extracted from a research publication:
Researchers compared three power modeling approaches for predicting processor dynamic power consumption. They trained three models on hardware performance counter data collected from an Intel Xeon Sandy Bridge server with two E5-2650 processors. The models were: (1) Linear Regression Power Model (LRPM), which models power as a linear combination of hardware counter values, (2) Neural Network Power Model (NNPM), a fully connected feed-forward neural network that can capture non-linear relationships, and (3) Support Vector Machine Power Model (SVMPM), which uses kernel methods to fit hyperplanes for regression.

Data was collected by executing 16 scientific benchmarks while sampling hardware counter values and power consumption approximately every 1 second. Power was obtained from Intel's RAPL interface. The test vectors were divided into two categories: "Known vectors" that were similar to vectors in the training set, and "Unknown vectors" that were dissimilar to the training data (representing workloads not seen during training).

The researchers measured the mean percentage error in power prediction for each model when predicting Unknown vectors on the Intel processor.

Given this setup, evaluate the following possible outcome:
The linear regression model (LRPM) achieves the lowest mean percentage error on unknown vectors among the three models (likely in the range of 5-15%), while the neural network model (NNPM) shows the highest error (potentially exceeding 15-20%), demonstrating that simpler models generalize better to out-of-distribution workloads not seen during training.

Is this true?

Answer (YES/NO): YES